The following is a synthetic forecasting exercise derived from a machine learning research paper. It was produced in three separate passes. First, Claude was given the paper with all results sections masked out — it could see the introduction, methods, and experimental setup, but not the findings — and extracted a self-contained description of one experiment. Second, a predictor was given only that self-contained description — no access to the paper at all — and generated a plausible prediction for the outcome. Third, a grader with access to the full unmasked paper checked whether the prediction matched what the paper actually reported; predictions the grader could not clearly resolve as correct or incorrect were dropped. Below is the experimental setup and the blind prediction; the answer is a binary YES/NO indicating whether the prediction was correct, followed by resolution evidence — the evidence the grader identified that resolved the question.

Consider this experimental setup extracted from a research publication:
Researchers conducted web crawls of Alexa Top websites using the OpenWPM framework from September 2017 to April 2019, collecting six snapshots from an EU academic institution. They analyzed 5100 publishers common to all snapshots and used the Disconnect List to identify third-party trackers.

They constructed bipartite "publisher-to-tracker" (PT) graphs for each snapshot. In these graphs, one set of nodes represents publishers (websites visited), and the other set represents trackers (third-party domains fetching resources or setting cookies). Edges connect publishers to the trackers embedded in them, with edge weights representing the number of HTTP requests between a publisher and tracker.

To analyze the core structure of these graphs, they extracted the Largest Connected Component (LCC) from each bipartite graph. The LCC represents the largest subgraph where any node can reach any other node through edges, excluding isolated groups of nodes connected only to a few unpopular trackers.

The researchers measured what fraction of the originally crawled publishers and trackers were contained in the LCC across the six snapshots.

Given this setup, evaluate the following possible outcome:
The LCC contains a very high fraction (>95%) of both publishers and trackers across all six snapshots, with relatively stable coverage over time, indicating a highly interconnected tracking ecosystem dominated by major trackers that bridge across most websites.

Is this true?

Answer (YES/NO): NO